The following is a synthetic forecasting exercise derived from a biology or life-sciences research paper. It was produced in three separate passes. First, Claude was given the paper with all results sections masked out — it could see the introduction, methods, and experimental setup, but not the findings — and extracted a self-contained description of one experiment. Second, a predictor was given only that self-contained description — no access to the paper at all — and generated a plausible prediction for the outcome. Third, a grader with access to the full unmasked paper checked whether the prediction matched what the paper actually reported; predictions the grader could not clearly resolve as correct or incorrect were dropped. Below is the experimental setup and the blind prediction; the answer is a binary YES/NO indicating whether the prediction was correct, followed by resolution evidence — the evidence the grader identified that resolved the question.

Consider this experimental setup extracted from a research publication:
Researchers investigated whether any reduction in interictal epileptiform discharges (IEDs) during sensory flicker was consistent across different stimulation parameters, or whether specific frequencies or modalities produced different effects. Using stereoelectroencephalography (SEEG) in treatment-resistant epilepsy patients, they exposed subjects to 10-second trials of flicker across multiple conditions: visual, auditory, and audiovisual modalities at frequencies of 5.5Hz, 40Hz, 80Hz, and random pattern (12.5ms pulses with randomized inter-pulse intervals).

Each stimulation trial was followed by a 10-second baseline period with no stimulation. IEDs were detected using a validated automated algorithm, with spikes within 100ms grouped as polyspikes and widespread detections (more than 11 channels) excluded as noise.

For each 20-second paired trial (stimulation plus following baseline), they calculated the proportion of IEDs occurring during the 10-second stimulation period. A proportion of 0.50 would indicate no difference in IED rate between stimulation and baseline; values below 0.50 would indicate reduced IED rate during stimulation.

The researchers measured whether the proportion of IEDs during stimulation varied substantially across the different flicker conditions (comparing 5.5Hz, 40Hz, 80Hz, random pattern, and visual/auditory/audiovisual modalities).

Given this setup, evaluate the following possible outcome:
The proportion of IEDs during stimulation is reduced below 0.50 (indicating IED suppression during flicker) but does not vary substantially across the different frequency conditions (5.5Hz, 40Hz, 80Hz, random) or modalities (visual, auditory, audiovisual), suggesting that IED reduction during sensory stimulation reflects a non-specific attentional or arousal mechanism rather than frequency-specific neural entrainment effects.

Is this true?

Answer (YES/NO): YES